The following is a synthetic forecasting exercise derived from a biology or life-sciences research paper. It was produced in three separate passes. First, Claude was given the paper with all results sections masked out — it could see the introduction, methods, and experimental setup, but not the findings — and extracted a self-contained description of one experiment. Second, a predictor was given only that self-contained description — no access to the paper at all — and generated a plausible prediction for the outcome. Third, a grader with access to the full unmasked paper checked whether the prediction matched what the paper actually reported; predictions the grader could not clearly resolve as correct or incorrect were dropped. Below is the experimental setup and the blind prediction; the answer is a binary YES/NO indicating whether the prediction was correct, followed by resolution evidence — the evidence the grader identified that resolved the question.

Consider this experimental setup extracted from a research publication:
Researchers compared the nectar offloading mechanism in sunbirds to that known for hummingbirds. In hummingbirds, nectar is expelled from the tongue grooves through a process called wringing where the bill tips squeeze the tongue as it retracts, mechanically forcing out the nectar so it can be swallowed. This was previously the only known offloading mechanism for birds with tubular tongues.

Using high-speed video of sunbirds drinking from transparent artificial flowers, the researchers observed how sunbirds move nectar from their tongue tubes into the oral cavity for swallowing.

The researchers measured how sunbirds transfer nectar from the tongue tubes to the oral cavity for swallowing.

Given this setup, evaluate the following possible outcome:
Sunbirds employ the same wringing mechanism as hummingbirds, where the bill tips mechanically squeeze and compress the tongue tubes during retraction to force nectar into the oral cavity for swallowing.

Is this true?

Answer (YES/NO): NO